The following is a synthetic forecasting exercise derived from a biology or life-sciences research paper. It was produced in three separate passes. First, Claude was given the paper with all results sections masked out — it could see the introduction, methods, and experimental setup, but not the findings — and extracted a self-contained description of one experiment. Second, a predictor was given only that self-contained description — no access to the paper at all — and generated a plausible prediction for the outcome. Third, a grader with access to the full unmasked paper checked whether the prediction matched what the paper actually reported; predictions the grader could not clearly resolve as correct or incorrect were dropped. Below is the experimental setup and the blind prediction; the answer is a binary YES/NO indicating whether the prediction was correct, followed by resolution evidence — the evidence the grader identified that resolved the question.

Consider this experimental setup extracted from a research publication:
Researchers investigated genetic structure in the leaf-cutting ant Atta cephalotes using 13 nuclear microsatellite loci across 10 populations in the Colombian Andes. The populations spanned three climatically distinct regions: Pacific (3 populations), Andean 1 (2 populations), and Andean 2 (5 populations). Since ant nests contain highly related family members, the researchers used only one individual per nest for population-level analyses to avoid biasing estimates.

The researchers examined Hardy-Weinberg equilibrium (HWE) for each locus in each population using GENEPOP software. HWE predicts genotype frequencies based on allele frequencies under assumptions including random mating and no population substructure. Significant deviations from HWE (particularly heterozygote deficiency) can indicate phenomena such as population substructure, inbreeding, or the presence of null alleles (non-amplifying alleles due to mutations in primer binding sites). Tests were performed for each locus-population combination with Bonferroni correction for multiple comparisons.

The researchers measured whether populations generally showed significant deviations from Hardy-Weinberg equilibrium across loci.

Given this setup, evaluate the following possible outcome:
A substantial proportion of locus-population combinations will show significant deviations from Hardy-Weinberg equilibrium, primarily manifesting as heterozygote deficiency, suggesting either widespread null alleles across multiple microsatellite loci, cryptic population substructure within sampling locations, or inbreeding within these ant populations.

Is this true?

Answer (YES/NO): NO